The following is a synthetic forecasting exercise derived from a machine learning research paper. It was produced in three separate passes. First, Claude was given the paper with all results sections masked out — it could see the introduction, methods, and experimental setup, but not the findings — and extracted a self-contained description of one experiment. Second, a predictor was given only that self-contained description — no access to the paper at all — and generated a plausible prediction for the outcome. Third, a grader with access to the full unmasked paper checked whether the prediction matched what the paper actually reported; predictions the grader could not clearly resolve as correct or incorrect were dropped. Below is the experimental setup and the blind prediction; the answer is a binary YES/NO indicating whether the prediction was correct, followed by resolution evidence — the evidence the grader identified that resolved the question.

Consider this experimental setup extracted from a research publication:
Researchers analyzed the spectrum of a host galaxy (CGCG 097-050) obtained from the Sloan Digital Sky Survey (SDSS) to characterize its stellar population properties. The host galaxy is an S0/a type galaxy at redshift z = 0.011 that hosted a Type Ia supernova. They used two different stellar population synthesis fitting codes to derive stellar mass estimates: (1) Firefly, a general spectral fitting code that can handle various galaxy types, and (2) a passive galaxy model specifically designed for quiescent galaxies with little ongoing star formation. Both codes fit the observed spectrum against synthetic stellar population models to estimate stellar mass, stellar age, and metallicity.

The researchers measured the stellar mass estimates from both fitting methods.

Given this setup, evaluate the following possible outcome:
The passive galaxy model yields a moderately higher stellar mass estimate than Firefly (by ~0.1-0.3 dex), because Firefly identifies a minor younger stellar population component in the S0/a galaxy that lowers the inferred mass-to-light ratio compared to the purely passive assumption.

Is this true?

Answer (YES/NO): NO